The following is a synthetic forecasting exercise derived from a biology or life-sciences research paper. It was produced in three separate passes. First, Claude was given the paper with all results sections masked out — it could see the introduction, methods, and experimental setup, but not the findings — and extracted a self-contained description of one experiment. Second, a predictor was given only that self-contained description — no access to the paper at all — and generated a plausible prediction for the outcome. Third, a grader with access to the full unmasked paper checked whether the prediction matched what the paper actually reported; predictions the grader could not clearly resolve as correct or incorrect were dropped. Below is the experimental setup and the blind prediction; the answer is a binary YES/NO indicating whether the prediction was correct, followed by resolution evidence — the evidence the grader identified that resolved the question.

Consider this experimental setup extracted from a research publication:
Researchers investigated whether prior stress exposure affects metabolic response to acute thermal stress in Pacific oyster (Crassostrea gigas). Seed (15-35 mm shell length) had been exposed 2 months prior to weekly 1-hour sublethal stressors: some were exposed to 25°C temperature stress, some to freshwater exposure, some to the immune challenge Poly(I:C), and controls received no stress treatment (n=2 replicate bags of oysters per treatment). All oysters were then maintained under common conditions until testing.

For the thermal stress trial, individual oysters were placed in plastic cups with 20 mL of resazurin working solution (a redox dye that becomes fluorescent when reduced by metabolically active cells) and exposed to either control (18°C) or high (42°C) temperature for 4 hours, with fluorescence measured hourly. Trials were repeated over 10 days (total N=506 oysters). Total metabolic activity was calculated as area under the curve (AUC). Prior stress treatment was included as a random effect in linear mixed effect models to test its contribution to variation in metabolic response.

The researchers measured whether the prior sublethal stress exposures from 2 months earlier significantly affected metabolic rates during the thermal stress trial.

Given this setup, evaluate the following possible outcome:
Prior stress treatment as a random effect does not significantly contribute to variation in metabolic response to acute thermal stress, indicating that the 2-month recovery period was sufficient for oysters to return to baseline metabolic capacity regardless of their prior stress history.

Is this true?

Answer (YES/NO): YES